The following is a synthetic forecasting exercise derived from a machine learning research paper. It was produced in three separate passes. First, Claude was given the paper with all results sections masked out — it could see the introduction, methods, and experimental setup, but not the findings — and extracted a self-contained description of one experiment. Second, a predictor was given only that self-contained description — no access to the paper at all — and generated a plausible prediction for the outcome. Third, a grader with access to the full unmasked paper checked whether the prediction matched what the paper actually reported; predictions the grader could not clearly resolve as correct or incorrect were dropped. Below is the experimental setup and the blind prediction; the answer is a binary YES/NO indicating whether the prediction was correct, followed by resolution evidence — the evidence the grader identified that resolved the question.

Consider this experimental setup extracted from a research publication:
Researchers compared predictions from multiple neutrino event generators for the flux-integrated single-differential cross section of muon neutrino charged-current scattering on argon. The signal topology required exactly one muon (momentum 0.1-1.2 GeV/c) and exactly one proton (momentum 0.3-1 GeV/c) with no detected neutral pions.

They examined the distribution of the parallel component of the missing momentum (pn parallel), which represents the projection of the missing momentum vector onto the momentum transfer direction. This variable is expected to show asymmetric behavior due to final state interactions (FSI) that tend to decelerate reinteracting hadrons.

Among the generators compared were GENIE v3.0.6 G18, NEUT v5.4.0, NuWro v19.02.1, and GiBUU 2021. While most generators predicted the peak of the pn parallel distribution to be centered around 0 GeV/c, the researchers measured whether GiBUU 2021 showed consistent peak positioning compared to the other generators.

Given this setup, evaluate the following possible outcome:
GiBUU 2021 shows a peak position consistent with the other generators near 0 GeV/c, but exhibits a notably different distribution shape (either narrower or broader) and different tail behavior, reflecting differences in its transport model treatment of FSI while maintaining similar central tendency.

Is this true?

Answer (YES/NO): NO